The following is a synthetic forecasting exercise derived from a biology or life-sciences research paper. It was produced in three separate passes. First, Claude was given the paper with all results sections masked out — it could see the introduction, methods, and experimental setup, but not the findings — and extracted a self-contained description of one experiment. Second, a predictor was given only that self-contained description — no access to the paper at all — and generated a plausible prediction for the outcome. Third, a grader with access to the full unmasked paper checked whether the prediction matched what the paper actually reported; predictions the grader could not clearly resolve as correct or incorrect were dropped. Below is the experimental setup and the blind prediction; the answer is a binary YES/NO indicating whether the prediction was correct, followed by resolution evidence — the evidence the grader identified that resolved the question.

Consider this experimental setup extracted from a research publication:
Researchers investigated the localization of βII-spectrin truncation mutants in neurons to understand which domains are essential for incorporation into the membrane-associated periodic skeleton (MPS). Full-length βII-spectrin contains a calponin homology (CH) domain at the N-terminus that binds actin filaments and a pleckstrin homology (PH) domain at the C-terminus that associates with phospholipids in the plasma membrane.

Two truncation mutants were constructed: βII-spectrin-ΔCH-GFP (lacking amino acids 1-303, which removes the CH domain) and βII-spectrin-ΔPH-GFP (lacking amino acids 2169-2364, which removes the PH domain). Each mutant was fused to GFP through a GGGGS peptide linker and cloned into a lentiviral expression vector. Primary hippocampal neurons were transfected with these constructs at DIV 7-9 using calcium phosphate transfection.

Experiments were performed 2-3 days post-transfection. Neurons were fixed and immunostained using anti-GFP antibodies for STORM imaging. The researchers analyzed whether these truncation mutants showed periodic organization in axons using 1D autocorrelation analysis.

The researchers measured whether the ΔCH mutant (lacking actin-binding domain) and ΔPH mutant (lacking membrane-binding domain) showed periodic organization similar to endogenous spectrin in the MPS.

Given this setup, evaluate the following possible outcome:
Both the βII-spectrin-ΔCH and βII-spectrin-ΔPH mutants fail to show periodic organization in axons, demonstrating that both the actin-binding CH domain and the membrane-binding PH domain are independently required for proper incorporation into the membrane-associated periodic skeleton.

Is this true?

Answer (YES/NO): YES